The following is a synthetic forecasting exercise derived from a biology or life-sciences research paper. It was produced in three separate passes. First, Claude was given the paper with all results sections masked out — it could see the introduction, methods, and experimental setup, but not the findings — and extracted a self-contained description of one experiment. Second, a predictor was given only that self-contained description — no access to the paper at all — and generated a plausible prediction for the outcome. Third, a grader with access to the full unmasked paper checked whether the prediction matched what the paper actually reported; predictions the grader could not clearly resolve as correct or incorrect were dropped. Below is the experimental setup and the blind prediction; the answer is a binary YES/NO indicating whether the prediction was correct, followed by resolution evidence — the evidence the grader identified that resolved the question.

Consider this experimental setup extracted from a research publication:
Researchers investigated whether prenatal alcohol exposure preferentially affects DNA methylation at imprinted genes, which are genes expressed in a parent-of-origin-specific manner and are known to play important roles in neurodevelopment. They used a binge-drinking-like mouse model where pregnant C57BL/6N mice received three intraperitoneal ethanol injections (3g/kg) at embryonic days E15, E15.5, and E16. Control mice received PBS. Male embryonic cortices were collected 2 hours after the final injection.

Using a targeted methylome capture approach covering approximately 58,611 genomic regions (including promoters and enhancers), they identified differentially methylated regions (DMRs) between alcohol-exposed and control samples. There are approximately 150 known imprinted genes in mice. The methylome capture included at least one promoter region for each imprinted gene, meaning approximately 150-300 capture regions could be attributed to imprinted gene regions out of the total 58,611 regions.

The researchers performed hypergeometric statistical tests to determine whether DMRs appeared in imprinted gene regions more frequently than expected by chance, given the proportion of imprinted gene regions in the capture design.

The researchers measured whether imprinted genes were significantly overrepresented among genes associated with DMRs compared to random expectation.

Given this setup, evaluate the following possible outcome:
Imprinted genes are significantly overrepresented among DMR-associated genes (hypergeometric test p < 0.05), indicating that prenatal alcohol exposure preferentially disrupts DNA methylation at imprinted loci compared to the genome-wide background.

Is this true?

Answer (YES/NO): YES